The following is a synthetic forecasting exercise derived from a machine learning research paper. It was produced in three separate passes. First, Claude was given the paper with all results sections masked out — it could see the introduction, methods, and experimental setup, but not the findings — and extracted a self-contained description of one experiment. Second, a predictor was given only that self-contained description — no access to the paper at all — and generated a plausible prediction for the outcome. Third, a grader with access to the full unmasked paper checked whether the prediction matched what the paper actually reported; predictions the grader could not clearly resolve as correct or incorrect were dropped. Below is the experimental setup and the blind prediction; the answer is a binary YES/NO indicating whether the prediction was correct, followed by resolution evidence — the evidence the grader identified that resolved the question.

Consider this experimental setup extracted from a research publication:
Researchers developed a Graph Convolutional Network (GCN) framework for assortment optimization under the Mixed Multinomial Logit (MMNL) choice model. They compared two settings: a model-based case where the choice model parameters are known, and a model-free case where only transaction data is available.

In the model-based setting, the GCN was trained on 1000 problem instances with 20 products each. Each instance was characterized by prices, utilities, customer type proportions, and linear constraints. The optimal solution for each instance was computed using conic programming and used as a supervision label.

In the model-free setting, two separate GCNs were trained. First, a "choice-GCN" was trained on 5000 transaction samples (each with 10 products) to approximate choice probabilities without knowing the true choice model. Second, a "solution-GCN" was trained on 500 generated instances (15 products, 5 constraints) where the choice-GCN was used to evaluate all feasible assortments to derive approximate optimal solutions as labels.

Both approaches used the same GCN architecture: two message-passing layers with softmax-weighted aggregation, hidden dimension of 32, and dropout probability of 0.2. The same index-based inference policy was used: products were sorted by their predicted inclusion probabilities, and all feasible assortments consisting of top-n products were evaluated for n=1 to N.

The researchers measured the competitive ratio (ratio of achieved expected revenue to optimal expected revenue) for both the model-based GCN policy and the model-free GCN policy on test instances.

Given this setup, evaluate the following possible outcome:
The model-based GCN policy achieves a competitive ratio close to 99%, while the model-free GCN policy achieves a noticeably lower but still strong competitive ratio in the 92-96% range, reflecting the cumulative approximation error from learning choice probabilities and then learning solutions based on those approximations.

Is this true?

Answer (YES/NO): NO